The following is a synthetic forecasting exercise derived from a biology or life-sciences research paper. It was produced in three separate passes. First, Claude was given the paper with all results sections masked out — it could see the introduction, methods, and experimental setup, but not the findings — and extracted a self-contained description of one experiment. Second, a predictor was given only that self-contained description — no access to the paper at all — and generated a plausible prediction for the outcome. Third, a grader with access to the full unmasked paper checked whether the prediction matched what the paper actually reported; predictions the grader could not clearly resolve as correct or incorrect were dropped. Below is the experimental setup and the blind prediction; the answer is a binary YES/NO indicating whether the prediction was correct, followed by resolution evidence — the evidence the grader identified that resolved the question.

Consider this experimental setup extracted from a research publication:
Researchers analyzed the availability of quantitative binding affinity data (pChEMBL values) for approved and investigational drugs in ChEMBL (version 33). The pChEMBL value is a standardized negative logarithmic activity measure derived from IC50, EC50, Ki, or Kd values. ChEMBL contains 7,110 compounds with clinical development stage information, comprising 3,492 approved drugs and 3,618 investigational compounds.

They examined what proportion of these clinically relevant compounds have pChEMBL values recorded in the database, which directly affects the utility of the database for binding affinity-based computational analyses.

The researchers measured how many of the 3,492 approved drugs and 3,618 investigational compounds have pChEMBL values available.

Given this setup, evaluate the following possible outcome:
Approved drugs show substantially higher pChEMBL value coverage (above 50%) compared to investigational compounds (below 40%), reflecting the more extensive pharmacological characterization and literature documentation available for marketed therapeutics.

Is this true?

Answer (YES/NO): NO